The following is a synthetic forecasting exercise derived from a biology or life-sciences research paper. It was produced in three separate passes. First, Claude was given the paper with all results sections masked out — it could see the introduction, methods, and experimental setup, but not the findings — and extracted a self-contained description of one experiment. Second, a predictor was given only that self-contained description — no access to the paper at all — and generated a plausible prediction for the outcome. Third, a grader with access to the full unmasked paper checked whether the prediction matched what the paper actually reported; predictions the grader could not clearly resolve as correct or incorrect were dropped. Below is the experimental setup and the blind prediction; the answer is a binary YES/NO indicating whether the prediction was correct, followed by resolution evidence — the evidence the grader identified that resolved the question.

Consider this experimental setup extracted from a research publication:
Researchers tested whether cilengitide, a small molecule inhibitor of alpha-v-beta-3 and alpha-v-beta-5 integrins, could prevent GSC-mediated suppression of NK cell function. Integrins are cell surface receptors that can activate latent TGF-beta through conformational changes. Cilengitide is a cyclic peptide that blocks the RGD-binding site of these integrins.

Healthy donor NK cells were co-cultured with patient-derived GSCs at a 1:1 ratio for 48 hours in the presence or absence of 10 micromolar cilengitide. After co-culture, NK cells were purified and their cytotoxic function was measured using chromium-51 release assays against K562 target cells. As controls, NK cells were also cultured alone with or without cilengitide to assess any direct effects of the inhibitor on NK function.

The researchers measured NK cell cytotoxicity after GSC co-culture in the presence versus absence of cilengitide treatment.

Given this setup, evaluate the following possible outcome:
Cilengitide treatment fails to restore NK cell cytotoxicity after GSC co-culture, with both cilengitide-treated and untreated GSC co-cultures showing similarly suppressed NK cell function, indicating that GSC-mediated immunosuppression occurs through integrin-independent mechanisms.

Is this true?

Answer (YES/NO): NO